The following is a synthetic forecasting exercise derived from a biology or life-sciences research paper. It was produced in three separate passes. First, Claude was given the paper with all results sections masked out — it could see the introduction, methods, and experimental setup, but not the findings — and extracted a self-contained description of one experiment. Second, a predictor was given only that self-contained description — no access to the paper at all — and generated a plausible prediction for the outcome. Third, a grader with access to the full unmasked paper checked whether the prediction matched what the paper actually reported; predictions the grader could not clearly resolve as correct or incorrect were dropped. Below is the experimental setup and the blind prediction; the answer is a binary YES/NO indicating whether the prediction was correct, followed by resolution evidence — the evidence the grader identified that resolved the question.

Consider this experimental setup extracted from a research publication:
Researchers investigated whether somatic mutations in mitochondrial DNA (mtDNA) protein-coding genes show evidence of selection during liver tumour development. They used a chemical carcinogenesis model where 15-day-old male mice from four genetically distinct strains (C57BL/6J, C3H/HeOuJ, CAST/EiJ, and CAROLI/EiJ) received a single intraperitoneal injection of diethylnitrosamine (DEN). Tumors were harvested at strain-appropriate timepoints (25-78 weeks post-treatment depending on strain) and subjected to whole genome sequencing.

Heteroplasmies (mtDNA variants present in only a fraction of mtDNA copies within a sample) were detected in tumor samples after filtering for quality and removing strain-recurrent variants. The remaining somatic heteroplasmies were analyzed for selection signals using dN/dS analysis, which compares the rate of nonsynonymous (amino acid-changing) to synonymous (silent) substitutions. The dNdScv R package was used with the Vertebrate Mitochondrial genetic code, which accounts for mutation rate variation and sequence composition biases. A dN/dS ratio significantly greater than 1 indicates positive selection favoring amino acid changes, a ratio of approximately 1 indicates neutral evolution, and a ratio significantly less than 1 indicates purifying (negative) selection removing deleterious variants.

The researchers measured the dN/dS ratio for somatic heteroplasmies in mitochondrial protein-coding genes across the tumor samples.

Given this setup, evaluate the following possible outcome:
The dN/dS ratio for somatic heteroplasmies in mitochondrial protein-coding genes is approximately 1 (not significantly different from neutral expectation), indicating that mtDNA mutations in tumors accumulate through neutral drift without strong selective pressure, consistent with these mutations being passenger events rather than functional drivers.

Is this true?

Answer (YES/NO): NO